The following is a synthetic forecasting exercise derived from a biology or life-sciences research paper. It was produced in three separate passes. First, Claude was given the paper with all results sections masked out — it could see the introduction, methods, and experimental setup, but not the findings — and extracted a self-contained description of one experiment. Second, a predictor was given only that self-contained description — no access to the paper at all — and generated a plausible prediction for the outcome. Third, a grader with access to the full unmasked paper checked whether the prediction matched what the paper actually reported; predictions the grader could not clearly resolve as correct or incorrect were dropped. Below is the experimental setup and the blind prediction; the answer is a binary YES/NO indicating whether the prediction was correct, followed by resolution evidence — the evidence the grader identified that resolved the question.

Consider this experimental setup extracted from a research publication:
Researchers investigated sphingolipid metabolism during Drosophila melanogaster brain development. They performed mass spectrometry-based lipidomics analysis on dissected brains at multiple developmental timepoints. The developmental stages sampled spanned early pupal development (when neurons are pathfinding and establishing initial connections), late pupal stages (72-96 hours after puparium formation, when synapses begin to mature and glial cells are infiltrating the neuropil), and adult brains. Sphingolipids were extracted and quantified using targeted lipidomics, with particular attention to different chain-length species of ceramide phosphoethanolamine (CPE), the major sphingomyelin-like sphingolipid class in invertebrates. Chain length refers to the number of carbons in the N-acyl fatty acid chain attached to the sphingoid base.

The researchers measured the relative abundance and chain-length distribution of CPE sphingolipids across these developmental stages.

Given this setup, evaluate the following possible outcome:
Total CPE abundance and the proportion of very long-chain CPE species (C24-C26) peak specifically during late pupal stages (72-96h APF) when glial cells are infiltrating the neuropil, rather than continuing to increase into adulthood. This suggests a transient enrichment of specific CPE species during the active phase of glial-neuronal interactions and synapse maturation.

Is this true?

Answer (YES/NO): NO